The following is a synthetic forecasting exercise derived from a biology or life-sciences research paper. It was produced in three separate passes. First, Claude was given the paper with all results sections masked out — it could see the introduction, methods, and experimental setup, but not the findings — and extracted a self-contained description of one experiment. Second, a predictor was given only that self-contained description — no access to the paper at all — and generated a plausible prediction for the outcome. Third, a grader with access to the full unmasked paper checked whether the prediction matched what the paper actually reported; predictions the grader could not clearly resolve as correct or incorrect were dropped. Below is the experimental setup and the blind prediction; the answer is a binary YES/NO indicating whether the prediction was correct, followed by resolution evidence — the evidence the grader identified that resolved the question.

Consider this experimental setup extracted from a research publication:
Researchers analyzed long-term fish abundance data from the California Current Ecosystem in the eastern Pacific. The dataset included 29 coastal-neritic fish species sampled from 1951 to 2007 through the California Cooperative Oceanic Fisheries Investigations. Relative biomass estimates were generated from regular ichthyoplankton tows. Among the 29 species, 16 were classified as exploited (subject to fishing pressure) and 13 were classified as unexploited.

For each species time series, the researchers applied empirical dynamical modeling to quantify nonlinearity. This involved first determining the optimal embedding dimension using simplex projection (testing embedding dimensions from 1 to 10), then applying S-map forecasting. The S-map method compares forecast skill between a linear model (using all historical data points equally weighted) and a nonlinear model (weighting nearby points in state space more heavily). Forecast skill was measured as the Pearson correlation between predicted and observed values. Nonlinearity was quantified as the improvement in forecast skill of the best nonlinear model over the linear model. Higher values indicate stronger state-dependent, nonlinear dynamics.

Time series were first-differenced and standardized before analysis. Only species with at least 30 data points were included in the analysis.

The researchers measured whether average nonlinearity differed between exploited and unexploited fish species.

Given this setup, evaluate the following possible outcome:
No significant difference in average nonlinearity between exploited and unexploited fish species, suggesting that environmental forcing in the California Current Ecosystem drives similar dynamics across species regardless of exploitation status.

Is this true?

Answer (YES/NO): NO